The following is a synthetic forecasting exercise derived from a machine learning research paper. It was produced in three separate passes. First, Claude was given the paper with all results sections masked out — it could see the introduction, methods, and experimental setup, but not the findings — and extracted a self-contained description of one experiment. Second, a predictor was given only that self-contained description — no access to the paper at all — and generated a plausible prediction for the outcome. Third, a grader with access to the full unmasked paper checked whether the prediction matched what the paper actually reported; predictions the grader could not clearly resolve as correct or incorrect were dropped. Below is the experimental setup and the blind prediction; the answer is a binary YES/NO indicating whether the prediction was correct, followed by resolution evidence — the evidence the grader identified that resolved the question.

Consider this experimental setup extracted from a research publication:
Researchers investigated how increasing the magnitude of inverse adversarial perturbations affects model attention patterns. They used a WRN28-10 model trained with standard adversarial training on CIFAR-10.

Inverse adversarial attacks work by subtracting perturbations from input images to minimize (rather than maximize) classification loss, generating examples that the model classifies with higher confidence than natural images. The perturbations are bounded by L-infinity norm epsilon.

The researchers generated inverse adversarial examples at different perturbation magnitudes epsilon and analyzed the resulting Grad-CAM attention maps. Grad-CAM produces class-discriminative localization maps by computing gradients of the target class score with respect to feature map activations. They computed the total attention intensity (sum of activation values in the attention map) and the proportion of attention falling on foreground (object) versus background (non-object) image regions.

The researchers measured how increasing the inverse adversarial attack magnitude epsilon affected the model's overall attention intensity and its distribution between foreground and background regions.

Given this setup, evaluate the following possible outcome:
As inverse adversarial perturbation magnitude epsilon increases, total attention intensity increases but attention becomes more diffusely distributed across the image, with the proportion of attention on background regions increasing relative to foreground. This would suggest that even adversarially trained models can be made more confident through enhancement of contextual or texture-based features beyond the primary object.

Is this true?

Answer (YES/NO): NO